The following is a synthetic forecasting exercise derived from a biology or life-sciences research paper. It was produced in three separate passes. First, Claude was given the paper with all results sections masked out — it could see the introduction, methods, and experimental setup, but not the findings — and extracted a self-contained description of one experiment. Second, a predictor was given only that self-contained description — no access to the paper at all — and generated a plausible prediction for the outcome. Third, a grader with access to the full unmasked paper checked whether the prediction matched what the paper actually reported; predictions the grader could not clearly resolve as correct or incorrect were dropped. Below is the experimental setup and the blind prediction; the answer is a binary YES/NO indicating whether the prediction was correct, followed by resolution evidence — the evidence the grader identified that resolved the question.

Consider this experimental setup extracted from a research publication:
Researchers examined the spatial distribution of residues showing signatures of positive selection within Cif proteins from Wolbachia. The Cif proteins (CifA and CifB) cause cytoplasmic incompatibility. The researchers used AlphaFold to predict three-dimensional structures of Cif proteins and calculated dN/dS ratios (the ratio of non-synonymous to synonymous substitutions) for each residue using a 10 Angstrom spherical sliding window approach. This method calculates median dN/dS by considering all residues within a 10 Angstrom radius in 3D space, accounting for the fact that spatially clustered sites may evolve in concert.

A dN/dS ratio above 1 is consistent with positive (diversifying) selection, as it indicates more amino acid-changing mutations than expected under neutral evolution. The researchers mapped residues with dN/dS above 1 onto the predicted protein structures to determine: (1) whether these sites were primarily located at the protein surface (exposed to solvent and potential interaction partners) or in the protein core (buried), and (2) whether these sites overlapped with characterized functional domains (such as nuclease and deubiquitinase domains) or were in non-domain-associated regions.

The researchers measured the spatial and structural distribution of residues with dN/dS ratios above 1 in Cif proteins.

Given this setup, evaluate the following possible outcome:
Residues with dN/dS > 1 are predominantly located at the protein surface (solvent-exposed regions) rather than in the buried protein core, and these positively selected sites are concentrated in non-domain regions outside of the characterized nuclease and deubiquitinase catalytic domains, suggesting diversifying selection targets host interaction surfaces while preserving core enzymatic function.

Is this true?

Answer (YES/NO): YES